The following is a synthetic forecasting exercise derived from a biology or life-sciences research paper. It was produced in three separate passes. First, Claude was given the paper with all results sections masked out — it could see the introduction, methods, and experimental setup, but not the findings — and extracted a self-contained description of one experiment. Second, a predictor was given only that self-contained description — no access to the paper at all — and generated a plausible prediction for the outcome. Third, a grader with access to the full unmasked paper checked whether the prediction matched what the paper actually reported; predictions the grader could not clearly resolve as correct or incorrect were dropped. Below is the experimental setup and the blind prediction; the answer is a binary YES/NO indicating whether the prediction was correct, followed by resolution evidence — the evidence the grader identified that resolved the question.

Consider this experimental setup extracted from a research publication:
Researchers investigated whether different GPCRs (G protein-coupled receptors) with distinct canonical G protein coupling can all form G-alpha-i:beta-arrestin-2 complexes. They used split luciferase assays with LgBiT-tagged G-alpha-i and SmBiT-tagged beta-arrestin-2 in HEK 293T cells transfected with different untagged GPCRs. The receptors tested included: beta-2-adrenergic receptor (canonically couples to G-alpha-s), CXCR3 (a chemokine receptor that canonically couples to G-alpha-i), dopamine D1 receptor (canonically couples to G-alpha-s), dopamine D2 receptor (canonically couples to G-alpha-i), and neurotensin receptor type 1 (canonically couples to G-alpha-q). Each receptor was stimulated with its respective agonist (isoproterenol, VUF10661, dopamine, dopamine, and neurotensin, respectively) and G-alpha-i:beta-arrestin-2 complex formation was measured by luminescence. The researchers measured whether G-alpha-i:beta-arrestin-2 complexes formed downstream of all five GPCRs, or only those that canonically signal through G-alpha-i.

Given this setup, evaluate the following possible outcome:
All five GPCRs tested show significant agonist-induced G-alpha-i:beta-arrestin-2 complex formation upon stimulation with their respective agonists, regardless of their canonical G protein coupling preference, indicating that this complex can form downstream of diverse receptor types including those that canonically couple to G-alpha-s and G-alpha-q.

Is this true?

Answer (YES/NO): YES